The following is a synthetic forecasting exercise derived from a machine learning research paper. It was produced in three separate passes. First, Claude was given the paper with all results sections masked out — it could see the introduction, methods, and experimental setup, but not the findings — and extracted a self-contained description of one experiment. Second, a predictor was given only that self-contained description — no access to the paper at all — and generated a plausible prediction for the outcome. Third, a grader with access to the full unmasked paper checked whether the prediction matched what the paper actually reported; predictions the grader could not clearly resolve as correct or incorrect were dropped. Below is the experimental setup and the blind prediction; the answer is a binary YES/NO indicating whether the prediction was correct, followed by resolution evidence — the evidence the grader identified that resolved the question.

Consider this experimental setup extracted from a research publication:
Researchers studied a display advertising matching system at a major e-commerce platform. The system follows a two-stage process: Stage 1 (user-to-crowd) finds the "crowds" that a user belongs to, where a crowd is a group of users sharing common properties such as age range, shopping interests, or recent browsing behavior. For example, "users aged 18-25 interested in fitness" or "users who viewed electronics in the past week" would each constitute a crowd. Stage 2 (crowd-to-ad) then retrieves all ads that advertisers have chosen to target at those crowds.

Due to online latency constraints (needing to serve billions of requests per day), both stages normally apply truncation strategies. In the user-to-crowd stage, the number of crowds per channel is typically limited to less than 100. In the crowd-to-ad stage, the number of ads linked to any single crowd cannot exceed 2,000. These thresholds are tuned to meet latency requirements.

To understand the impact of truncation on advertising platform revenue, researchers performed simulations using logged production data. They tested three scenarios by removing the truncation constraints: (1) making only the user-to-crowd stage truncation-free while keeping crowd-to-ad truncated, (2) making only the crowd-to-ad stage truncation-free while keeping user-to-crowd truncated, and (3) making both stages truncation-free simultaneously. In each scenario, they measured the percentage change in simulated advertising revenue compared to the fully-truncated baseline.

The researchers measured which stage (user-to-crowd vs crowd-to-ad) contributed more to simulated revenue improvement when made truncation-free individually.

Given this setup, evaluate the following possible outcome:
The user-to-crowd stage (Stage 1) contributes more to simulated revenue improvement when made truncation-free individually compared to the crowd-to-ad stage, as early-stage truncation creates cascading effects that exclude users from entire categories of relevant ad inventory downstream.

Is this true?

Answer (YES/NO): YES